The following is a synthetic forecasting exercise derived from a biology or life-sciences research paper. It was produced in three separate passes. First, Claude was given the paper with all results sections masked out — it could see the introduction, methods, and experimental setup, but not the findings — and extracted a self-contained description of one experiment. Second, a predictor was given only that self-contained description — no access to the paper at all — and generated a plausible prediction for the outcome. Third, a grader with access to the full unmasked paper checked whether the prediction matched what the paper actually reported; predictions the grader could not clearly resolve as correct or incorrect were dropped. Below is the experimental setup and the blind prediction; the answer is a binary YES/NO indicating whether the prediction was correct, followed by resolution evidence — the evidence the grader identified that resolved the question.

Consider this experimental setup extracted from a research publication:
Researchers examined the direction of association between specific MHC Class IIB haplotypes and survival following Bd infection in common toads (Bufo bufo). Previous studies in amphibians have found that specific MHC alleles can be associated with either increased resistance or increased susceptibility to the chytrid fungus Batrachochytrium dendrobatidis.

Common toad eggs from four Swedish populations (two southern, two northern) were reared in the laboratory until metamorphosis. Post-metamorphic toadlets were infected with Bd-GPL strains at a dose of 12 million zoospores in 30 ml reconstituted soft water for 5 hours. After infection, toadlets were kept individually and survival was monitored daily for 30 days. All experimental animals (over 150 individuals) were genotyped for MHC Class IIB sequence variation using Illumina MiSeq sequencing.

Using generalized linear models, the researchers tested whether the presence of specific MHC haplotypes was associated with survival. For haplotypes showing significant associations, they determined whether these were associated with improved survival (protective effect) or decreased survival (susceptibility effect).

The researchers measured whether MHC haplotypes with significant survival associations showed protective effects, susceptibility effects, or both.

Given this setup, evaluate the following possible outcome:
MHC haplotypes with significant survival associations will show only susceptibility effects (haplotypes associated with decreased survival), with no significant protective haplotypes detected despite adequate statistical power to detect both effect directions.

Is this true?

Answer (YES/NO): NO